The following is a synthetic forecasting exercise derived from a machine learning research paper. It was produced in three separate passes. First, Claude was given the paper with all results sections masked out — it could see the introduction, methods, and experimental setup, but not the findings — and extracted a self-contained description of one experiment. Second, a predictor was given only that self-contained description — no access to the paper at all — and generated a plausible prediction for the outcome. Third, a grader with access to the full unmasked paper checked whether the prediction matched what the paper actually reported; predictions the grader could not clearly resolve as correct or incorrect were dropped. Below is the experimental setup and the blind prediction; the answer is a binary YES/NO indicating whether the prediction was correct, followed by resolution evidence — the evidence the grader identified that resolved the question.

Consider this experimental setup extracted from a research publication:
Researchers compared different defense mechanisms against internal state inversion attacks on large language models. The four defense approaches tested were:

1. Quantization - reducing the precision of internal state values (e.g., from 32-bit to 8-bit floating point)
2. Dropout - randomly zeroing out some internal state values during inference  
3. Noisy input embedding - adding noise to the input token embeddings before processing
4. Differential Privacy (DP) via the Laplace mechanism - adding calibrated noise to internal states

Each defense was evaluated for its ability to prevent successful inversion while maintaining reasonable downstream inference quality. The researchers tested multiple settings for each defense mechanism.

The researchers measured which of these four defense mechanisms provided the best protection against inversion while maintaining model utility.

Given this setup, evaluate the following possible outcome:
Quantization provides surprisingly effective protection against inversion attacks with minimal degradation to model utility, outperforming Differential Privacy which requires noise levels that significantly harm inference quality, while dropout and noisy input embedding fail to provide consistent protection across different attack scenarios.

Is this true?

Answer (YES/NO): NO